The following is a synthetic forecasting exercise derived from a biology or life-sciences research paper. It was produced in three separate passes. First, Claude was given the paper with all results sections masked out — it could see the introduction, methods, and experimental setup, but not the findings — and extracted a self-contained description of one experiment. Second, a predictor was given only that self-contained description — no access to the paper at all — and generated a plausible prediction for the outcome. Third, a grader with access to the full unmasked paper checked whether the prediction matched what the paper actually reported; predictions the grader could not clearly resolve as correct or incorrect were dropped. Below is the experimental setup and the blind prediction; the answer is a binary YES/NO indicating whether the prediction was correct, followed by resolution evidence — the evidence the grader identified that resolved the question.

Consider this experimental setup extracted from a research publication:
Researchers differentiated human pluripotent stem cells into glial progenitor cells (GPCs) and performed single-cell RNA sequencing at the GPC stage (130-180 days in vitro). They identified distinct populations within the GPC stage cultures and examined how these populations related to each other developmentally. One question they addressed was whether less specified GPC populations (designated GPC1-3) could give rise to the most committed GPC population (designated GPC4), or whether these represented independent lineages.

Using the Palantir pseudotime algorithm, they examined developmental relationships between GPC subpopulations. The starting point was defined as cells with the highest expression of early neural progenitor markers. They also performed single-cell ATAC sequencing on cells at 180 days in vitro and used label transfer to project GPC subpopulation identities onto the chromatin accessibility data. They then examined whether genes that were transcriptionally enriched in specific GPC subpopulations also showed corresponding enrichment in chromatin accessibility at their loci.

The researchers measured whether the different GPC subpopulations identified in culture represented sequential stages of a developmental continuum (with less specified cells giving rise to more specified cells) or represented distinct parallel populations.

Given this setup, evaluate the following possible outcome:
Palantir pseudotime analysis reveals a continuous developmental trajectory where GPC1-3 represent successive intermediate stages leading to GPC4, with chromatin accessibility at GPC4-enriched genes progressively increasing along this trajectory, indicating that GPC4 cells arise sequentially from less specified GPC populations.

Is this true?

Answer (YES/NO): NO